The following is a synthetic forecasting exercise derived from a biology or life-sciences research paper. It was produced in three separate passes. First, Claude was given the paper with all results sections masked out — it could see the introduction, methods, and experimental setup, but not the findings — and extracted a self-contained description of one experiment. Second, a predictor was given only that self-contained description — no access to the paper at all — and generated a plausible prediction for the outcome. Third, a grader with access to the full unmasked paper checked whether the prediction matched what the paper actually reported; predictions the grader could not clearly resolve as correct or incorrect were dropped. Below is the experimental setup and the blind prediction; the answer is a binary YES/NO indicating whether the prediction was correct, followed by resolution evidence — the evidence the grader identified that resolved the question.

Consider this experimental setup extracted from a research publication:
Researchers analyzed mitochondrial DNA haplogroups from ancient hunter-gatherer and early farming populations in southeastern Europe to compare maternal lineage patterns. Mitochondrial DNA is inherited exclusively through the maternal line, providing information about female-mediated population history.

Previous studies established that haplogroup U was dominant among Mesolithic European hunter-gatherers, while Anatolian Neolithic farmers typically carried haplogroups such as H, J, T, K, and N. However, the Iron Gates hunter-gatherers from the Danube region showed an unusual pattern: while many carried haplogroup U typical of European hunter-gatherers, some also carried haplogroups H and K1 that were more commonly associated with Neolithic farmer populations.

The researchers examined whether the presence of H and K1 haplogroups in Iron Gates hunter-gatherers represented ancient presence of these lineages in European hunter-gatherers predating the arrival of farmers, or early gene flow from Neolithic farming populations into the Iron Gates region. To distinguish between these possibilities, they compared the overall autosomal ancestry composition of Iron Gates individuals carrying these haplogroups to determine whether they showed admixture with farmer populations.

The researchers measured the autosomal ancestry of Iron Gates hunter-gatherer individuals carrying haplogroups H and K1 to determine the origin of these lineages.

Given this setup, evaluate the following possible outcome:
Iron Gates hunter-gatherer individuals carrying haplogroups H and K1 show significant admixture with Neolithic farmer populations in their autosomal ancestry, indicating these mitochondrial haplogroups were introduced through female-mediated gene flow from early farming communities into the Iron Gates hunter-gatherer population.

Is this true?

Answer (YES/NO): NO